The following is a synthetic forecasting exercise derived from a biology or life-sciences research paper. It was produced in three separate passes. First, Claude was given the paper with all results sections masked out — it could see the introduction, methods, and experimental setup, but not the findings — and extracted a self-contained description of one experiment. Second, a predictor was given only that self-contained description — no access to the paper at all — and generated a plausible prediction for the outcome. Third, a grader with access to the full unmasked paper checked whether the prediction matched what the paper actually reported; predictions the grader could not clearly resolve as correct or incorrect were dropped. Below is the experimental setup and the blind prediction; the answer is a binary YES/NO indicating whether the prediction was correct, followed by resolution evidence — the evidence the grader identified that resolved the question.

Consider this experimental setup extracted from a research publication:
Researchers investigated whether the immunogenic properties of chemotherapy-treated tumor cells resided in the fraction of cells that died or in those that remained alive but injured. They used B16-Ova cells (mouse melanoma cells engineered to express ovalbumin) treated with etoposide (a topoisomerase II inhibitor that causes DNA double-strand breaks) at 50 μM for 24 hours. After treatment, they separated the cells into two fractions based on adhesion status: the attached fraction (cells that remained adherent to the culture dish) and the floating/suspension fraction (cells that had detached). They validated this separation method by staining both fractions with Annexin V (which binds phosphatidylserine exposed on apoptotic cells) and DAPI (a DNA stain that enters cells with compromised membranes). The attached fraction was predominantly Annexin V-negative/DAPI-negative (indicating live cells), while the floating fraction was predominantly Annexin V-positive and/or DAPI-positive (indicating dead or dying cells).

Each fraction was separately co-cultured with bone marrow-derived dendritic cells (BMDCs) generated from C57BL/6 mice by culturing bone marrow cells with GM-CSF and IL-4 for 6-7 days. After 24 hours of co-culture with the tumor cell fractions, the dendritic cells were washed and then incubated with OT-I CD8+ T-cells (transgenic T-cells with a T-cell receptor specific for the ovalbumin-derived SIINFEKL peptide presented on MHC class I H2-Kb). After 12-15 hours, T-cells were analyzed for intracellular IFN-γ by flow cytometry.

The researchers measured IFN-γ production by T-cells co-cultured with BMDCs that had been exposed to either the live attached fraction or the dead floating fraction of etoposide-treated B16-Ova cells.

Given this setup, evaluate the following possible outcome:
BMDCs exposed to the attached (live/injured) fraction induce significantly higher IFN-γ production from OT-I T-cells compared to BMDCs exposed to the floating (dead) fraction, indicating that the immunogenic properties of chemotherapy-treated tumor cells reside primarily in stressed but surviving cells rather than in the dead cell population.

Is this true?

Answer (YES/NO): YES